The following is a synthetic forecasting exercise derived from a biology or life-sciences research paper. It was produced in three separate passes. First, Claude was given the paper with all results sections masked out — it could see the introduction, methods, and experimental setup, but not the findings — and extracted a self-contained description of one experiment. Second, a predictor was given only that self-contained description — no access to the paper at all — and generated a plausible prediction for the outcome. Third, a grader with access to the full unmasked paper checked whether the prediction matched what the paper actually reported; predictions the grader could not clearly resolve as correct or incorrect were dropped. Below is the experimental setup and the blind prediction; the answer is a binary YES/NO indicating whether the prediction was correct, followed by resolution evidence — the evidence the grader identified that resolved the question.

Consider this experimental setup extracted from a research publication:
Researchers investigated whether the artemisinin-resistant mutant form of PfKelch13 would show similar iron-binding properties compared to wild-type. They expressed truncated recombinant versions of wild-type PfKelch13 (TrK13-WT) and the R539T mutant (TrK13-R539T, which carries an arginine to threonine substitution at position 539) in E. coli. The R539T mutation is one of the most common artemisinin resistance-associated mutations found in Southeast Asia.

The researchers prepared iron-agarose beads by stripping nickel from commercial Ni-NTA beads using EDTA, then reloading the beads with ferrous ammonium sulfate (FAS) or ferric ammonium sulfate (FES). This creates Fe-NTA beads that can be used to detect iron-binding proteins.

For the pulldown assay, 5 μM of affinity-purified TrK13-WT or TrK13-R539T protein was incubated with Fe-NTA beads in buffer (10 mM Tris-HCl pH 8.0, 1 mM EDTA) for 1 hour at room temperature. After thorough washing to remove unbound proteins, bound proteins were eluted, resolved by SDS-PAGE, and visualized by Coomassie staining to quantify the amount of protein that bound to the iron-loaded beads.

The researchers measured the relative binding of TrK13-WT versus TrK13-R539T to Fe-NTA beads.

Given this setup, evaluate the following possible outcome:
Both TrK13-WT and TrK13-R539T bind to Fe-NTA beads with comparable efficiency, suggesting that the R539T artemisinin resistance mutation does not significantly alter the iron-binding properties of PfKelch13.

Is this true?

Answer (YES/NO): YES